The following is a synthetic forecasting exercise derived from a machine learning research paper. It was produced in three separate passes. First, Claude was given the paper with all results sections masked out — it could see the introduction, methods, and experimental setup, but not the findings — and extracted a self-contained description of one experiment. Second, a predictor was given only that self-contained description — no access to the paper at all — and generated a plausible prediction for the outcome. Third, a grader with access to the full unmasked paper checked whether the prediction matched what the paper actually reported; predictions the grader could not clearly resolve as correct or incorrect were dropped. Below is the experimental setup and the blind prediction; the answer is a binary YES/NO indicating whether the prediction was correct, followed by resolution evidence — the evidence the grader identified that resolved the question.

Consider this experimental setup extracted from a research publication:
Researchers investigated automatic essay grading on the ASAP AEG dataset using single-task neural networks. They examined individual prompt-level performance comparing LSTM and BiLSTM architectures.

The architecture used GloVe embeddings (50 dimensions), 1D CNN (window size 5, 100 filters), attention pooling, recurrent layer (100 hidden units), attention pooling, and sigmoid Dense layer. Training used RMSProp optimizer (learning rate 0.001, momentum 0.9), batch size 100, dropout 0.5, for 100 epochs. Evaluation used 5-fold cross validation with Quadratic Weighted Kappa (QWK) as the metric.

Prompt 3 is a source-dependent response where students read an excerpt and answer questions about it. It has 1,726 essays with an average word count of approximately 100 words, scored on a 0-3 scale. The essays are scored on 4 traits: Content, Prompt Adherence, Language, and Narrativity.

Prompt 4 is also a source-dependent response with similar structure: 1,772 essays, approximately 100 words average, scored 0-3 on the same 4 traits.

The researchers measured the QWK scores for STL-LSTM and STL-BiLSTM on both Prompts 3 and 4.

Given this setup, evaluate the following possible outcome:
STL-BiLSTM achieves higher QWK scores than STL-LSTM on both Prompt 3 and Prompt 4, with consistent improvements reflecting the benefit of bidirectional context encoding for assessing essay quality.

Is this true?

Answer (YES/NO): NO